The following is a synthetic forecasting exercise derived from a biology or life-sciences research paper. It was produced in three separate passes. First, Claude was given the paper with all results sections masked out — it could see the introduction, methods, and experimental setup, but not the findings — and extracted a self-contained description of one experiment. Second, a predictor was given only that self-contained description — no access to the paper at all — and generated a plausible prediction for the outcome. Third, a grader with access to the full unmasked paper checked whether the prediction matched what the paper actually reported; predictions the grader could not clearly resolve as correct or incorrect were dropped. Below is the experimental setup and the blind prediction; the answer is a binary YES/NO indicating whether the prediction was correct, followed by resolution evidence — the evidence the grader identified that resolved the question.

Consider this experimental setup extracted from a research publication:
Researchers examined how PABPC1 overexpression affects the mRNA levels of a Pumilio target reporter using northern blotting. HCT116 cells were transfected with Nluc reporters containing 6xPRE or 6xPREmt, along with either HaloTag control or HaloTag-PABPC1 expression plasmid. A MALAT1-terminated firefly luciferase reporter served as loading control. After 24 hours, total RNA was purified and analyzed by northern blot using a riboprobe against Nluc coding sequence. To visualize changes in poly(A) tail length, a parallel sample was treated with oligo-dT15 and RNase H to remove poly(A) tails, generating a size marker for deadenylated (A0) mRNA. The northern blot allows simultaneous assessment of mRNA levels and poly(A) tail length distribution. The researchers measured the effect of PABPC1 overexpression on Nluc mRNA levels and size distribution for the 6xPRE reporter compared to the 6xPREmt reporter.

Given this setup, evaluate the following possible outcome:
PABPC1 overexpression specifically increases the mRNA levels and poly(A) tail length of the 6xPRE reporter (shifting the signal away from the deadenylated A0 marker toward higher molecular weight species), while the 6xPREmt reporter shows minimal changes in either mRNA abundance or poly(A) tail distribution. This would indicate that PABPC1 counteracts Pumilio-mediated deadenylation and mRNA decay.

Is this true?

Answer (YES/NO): NO